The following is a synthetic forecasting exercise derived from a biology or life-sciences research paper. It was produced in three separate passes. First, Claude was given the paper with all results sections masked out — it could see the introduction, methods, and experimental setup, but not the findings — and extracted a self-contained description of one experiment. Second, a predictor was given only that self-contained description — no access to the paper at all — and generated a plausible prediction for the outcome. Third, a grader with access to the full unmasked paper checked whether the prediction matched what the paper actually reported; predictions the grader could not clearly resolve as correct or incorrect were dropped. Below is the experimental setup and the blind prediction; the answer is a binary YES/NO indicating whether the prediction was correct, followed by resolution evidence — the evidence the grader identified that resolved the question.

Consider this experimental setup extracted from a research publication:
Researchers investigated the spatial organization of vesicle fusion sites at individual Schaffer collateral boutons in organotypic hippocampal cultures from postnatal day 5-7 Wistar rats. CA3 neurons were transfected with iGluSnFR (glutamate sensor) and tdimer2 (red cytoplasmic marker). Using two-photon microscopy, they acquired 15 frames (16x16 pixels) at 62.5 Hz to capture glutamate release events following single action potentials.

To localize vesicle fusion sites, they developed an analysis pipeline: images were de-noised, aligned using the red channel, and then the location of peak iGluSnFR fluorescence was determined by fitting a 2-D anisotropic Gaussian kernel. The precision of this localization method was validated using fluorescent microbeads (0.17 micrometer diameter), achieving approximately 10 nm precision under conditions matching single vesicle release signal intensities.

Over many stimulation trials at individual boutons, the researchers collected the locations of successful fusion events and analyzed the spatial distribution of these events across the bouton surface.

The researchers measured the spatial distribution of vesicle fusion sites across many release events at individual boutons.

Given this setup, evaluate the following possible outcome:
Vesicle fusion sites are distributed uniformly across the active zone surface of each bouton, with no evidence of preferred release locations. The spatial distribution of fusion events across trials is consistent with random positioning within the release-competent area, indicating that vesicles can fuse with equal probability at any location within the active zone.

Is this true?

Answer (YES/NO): NO